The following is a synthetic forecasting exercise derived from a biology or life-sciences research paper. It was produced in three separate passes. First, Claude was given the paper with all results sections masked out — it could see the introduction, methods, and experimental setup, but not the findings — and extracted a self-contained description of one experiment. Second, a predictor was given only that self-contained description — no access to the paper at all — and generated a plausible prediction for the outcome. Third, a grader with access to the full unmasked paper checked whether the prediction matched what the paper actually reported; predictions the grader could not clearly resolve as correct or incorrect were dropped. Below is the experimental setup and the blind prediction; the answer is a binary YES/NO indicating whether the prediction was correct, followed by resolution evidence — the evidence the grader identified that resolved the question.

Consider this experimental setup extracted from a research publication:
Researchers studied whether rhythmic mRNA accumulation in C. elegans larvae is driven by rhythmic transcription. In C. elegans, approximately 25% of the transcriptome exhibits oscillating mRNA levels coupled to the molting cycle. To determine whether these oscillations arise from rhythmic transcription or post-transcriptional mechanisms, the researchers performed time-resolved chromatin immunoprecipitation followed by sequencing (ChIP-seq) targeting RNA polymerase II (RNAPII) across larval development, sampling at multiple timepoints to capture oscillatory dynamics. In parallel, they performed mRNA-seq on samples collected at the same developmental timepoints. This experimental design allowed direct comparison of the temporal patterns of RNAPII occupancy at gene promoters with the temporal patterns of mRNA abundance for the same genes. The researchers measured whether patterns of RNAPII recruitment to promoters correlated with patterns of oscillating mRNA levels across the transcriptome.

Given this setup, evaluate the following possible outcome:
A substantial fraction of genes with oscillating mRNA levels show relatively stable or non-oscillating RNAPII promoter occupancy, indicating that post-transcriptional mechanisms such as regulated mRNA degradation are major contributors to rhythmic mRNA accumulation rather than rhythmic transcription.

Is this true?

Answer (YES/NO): NO